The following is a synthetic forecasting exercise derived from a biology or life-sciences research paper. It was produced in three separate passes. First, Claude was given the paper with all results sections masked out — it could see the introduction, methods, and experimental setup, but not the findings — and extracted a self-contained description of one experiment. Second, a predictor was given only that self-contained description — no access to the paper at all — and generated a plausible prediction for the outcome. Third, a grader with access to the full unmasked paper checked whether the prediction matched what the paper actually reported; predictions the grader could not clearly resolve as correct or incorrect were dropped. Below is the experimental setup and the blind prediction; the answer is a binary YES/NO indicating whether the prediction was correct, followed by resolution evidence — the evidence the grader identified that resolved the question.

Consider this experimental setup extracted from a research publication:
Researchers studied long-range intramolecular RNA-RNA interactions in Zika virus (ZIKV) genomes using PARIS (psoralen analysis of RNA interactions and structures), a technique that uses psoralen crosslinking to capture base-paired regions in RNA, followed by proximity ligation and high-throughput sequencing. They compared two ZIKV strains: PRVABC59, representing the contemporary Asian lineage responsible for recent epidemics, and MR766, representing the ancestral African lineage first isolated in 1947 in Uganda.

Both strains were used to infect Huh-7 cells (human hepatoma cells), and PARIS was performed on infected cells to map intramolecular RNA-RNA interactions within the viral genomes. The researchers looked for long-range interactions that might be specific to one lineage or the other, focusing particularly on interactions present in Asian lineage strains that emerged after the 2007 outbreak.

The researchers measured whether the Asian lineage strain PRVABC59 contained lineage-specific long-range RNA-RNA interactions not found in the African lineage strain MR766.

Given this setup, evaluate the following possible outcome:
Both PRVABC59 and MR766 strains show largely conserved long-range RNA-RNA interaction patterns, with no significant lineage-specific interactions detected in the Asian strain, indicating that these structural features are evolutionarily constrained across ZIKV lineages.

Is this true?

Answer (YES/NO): NO